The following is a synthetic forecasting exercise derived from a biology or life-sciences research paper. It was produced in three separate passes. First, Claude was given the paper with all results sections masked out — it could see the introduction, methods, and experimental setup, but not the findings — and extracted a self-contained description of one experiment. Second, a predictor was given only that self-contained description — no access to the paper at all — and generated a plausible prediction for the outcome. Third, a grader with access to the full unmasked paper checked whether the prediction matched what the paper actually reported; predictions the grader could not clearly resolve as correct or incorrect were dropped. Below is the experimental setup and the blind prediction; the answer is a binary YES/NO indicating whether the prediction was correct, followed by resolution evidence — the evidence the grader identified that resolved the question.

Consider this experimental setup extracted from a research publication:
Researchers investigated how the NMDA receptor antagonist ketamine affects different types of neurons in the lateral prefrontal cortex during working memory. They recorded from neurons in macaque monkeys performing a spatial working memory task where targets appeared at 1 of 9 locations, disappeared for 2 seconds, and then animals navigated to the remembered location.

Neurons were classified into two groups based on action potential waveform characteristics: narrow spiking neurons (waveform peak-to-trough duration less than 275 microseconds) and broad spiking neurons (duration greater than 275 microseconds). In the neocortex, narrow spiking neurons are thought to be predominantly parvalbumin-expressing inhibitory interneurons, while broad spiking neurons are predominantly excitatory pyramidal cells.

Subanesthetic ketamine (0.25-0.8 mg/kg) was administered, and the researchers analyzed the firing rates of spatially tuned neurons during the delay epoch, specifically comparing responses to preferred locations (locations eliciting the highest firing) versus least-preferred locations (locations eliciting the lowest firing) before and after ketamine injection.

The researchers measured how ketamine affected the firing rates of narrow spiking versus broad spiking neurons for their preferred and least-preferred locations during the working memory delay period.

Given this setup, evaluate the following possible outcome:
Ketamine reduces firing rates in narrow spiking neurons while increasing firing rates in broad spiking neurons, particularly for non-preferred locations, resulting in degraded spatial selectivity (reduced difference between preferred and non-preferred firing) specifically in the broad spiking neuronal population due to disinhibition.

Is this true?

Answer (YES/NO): NO